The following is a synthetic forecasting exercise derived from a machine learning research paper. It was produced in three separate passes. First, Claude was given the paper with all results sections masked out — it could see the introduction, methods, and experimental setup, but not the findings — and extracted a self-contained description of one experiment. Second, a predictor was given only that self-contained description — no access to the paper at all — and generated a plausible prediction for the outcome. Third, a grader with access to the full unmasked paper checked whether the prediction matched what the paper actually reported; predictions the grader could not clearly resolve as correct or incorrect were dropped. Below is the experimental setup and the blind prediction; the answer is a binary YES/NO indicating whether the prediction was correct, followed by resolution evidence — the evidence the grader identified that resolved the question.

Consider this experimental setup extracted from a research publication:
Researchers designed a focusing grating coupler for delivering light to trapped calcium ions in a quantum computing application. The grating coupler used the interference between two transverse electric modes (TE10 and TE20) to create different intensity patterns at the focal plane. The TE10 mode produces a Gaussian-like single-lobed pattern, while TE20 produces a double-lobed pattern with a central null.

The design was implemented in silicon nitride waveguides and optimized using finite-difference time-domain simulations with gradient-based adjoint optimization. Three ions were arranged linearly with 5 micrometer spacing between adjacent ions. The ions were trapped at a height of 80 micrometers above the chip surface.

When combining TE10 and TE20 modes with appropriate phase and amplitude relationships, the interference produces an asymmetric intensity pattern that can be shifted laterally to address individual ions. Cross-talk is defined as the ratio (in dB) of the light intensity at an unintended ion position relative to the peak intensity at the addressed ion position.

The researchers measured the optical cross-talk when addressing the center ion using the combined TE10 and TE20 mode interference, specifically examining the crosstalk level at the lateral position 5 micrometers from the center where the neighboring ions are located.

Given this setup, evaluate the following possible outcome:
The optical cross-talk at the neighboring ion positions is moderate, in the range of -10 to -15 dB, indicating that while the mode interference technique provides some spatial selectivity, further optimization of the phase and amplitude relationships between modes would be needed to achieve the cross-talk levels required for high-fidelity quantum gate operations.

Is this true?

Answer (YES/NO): NO